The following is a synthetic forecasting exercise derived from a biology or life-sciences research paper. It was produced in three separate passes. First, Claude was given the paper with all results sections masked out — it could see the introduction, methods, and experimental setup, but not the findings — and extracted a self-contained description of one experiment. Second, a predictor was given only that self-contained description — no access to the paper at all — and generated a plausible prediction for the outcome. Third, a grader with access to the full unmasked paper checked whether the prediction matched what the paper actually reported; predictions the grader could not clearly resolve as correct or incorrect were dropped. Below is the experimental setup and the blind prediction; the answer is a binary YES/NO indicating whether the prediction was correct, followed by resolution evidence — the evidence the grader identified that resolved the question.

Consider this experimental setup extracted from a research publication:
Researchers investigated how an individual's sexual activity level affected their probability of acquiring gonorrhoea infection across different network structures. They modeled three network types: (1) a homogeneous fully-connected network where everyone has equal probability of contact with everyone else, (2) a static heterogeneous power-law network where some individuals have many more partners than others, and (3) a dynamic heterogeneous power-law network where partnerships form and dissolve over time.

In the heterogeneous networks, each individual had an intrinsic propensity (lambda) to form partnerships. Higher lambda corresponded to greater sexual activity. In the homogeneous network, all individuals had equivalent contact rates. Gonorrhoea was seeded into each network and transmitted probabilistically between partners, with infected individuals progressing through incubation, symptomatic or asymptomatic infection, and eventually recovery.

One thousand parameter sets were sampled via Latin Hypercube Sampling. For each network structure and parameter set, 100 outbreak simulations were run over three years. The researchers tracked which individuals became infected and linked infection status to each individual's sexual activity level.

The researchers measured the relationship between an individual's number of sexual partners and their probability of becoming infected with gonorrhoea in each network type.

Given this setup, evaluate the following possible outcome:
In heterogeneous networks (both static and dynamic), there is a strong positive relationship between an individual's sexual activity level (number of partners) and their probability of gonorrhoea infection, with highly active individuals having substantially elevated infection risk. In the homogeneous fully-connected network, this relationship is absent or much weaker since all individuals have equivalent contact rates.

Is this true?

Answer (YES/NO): YES